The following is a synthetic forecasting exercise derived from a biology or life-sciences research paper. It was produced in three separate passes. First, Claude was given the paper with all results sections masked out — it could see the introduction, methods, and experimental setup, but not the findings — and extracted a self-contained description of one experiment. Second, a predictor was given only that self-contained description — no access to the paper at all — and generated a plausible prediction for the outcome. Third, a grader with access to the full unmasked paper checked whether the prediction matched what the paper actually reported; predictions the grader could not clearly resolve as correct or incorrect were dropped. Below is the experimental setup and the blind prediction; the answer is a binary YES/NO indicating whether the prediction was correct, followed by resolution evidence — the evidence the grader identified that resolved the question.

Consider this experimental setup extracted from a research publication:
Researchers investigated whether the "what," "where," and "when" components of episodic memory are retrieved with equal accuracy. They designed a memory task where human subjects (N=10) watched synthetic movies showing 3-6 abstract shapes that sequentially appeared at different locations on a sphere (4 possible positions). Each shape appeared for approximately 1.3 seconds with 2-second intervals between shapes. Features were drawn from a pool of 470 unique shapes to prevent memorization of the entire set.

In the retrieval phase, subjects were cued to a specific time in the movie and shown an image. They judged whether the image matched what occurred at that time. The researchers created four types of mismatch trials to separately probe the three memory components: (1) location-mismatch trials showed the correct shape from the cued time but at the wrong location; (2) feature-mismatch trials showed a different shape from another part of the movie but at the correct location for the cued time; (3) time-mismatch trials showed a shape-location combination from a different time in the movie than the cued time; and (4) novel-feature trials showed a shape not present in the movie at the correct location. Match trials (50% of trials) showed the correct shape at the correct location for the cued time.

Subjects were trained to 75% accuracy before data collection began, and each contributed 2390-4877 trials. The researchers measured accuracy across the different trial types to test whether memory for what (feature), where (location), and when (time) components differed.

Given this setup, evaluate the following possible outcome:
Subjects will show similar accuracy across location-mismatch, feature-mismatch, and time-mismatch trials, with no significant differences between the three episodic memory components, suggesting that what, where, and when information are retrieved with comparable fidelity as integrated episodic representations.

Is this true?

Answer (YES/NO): NO